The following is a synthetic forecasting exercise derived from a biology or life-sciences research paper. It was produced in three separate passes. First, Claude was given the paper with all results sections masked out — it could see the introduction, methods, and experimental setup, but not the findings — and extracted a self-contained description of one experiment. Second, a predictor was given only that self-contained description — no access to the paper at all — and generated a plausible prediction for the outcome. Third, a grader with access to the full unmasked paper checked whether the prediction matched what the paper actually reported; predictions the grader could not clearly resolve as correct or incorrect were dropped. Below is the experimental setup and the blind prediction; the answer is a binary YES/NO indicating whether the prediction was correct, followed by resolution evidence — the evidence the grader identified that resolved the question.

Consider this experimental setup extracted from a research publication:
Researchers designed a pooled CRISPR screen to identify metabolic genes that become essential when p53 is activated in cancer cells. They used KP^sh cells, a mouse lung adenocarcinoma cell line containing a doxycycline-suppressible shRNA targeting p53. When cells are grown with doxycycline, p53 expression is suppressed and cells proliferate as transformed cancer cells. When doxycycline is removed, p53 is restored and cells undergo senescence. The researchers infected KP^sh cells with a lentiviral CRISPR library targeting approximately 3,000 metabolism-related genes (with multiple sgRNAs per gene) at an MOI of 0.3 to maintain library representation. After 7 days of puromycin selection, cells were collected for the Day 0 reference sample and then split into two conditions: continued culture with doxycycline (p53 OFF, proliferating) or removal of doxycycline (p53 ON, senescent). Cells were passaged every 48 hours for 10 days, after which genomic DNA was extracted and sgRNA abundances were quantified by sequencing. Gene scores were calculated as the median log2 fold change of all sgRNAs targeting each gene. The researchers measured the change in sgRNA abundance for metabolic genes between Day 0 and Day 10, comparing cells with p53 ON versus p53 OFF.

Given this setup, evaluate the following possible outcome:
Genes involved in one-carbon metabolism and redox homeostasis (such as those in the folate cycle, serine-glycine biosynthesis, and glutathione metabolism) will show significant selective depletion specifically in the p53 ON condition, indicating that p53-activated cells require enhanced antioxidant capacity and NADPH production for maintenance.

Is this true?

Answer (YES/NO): NO